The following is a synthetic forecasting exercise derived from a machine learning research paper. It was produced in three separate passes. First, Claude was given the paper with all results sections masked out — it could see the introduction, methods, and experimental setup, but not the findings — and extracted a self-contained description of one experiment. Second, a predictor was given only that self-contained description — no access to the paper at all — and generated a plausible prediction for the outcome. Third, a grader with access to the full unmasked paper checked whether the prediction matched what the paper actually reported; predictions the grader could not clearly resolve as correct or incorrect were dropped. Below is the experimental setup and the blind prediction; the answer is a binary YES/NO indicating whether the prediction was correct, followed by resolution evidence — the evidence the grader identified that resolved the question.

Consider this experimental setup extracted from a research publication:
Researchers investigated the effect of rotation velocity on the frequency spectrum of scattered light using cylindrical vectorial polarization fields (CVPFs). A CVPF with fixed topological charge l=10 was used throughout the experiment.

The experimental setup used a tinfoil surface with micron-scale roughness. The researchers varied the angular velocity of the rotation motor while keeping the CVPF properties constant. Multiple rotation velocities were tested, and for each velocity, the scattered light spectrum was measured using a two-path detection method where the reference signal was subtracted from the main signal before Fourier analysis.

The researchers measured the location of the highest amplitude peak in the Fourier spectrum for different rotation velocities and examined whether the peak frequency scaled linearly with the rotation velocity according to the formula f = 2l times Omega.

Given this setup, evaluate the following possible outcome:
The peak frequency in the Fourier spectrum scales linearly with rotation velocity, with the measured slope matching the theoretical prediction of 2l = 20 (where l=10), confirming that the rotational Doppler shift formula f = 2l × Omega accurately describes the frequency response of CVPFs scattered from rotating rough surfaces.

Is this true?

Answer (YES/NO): YES